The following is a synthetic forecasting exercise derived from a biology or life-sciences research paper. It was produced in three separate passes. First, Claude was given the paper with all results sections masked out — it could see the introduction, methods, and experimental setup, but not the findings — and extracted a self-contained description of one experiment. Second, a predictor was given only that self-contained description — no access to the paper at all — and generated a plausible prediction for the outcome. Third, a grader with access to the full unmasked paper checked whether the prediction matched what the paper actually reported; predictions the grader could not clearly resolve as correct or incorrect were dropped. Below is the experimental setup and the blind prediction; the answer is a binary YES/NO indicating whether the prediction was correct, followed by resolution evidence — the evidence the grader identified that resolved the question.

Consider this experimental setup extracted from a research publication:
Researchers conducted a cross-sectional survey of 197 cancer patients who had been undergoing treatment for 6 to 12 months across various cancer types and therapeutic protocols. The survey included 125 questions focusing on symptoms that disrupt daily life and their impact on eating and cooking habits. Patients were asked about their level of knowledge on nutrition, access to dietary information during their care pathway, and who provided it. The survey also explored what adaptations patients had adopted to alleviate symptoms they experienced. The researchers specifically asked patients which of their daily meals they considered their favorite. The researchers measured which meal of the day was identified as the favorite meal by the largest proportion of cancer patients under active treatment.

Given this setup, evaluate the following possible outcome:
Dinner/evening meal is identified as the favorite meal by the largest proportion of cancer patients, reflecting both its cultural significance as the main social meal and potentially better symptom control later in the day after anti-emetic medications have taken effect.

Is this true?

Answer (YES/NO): NO